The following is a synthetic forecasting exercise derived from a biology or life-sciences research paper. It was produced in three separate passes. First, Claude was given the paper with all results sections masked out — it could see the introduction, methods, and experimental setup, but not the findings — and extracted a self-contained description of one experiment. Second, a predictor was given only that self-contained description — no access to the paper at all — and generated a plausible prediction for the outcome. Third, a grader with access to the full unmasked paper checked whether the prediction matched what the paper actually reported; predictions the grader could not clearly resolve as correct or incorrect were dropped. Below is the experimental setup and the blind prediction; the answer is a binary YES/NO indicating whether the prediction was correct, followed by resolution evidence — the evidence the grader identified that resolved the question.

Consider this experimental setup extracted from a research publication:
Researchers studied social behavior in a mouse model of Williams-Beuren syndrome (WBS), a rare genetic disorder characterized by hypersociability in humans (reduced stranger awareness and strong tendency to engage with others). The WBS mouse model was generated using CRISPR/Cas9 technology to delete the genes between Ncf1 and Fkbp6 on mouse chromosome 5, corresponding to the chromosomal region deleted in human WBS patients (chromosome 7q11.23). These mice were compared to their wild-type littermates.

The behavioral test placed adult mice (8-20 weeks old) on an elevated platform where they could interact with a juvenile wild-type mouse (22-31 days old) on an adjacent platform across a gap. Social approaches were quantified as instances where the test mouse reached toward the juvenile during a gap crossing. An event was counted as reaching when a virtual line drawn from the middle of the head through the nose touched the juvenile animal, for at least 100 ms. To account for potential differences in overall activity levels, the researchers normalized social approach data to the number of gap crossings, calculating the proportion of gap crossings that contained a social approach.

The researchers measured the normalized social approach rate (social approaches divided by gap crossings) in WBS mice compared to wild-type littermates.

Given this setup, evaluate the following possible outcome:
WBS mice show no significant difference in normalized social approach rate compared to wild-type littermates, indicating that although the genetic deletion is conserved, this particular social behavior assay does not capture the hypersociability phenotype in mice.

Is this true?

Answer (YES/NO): NO